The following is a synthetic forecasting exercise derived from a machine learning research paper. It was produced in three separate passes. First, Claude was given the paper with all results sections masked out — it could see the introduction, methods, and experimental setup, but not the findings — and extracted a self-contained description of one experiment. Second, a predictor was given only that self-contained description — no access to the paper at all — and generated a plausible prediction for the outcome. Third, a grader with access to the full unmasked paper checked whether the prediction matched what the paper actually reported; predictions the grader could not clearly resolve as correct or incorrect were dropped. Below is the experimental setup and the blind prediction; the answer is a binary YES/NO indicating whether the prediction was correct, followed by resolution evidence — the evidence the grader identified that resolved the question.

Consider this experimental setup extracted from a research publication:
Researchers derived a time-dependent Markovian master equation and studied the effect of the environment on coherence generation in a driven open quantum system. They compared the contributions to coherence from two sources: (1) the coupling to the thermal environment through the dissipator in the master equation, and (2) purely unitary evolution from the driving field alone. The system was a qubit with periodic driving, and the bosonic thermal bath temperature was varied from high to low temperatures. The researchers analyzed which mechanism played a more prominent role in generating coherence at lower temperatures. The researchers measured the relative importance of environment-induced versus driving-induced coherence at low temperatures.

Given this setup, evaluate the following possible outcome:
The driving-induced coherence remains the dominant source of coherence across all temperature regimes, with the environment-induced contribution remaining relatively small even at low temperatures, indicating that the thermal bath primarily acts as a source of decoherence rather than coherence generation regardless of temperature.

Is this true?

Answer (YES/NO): NO